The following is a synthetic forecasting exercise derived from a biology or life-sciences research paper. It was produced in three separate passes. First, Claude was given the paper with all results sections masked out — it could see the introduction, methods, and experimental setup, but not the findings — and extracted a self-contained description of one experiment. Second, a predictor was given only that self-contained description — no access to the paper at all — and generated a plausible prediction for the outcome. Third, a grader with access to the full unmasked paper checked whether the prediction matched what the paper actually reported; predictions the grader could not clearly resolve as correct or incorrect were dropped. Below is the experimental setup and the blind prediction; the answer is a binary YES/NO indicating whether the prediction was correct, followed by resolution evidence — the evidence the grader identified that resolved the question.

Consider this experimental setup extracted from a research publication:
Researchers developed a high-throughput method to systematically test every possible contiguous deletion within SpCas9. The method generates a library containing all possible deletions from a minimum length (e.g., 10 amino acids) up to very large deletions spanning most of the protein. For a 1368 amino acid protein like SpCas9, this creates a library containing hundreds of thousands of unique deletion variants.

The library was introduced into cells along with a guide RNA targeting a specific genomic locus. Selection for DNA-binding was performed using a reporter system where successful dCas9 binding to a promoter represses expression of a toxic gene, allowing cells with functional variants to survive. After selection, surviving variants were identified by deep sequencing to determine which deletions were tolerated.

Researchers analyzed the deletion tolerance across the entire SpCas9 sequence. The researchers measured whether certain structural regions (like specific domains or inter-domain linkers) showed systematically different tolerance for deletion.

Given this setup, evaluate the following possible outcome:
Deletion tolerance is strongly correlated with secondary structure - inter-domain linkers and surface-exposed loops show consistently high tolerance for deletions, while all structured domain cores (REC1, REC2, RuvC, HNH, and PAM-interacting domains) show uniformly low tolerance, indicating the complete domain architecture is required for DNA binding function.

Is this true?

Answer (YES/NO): NO